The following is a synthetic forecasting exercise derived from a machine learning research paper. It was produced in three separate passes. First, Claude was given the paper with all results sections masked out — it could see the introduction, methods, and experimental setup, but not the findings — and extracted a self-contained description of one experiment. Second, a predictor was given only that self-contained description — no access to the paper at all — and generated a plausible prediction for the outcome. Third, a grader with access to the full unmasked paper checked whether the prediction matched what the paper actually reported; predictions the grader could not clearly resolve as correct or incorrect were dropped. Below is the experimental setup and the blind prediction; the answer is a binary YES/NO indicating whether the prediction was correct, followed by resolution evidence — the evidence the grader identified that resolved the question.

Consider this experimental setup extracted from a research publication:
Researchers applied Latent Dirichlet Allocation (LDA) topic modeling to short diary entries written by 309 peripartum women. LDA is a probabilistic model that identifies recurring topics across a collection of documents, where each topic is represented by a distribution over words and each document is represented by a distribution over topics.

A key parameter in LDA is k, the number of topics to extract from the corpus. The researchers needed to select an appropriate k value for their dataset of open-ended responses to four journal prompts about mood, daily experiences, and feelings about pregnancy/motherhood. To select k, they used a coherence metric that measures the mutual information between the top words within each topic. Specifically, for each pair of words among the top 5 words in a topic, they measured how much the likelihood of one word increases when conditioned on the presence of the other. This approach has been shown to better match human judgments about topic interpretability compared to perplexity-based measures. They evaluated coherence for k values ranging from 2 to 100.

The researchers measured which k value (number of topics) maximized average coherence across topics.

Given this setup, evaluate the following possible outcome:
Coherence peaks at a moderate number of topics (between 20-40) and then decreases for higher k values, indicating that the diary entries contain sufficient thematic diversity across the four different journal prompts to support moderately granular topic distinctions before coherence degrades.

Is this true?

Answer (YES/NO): NO